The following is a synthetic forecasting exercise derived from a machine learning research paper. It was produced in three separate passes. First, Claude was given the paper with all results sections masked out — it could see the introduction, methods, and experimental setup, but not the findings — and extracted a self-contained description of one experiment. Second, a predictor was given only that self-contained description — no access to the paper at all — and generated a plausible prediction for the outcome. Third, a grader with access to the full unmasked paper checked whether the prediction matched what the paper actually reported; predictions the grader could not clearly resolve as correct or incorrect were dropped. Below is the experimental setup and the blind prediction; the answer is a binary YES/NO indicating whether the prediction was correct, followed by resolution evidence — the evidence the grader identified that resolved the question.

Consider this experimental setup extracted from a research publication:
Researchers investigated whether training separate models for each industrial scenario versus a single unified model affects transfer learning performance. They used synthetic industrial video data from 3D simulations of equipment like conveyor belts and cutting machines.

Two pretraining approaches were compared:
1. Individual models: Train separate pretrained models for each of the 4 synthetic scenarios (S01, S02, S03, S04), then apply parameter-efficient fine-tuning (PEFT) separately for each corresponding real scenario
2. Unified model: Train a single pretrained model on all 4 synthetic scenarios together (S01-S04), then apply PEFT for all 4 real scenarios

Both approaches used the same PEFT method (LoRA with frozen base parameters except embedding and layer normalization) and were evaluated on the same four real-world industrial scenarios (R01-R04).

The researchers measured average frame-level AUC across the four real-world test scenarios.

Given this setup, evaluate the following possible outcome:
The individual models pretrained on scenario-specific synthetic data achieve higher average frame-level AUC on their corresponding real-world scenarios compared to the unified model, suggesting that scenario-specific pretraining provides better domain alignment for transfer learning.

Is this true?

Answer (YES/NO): NO